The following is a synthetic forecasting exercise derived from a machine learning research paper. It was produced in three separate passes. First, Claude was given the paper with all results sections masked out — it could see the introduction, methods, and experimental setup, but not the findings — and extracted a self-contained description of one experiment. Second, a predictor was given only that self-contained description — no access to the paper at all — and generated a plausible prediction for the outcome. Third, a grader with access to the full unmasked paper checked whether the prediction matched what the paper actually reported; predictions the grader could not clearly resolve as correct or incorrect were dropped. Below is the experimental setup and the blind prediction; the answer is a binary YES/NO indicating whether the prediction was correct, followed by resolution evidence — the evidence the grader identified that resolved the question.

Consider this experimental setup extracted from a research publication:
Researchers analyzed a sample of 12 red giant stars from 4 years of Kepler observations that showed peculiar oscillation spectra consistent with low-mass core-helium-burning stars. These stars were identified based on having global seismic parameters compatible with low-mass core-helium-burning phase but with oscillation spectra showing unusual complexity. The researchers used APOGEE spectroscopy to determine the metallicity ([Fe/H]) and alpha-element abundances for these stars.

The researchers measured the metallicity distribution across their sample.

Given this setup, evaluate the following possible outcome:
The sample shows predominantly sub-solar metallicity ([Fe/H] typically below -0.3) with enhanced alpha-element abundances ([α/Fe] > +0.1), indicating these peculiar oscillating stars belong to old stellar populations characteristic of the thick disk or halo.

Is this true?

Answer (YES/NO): NO